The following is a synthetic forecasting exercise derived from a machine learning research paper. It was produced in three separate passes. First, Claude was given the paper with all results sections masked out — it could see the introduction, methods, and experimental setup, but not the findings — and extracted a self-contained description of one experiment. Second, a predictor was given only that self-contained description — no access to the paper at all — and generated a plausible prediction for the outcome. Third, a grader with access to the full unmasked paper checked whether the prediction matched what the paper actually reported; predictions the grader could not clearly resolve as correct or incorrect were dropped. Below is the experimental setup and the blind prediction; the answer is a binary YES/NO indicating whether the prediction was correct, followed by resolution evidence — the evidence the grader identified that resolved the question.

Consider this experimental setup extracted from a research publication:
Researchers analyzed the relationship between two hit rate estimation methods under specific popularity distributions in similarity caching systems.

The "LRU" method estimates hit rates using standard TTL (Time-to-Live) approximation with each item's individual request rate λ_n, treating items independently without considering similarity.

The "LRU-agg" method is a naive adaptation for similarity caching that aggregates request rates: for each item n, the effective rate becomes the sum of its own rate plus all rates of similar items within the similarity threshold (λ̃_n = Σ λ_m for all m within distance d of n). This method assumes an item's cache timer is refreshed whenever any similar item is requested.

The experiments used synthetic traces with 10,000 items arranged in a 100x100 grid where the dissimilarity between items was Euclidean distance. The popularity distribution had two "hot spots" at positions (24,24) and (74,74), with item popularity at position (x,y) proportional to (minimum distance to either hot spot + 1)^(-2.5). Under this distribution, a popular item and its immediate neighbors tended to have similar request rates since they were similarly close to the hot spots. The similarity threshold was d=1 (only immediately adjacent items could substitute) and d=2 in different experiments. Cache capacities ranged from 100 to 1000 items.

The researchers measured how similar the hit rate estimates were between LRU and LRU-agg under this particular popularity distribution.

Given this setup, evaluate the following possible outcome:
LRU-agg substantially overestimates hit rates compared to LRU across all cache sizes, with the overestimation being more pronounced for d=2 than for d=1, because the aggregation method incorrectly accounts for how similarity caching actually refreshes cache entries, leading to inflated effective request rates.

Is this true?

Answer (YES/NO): NO